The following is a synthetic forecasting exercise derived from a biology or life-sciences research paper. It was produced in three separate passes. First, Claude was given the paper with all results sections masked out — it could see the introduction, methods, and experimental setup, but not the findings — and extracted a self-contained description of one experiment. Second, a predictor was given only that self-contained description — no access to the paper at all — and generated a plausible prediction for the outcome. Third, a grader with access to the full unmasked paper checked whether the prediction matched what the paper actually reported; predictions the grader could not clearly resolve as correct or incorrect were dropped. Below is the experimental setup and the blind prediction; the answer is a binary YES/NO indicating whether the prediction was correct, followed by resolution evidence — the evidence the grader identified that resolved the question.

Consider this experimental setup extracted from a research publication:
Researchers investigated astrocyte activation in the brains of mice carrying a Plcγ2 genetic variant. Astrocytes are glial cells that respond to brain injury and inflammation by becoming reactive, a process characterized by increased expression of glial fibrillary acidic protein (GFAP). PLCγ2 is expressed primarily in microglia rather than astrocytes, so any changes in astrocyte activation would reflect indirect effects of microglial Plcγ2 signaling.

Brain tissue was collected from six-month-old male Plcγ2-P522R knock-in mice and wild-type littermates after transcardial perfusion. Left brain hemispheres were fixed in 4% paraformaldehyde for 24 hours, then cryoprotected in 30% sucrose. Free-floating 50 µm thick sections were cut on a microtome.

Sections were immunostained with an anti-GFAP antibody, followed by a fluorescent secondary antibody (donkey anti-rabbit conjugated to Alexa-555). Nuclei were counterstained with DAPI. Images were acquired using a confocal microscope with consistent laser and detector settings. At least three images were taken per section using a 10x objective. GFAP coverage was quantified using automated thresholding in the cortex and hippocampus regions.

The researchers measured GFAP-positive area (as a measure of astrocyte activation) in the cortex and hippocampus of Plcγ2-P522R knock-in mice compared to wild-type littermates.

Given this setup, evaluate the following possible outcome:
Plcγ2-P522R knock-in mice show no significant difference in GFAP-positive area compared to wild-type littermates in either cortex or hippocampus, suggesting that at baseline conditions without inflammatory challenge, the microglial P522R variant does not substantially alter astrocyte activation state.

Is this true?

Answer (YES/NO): NO